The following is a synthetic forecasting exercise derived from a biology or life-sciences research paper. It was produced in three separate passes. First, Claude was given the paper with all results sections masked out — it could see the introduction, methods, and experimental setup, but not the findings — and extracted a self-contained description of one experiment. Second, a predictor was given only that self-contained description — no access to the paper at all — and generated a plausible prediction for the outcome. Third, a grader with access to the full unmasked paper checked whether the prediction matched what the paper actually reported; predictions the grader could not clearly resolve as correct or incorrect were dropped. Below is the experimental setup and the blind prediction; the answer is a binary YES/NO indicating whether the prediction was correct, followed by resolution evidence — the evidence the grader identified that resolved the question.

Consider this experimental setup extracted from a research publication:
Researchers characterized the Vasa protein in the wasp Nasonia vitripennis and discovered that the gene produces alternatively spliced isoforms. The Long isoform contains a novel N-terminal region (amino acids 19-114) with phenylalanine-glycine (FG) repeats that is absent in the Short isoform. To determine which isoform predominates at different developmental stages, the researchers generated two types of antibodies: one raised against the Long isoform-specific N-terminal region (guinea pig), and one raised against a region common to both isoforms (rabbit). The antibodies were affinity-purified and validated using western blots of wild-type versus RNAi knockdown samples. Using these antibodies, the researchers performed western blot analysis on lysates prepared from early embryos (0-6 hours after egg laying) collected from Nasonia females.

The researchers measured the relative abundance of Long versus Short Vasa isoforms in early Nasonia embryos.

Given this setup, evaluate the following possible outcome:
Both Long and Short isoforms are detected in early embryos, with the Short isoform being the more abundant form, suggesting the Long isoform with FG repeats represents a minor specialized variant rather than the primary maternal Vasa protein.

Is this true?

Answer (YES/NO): NO